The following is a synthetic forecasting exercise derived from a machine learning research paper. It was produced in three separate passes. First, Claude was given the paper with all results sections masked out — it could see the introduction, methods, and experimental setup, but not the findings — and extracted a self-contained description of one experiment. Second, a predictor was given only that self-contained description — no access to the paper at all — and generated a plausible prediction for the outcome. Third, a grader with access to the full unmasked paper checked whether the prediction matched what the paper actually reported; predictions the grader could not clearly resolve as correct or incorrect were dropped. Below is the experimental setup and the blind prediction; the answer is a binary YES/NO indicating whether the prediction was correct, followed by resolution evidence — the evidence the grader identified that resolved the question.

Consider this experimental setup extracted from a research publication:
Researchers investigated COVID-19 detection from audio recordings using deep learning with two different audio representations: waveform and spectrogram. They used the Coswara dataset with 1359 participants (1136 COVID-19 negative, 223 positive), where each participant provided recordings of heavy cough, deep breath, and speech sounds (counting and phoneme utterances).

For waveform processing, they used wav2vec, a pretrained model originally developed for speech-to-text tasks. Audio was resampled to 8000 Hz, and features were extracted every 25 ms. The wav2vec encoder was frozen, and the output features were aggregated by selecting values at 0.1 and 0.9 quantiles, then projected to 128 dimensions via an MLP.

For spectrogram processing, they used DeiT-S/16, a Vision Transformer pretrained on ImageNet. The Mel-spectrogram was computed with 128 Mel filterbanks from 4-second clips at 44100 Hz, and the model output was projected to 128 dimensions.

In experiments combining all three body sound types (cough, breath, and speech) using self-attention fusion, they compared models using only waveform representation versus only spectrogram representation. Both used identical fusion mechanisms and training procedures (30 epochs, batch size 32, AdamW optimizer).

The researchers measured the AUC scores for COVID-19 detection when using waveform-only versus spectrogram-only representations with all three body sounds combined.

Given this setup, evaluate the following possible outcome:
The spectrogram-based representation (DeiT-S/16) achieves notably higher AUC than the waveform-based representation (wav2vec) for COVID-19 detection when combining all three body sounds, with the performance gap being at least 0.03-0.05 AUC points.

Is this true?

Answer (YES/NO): YES